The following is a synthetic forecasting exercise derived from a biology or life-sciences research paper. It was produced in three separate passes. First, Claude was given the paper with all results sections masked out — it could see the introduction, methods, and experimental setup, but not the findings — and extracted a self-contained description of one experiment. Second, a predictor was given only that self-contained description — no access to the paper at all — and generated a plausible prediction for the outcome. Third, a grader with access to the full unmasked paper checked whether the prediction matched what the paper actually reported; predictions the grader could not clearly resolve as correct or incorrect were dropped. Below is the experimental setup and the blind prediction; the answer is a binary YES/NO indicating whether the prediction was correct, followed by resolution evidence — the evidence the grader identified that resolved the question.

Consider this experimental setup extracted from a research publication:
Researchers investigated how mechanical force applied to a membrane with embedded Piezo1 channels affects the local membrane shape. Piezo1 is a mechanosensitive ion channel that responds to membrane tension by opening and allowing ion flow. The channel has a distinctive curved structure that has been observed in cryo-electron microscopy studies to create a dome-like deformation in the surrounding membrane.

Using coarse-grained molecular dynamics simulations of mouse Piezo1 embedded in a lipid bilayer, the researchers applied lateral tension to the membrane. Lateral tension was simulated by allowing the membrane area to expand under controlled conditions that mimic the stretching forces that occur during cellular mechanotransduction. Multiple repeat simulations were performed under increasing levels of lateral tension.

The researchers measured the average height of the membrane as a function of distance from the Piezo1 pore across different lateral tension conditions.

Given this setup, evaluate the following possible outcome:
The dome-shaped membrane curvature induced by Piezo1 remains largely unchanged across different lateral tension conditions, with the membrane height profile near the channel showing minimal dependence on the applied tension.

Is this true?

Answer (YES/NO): NO